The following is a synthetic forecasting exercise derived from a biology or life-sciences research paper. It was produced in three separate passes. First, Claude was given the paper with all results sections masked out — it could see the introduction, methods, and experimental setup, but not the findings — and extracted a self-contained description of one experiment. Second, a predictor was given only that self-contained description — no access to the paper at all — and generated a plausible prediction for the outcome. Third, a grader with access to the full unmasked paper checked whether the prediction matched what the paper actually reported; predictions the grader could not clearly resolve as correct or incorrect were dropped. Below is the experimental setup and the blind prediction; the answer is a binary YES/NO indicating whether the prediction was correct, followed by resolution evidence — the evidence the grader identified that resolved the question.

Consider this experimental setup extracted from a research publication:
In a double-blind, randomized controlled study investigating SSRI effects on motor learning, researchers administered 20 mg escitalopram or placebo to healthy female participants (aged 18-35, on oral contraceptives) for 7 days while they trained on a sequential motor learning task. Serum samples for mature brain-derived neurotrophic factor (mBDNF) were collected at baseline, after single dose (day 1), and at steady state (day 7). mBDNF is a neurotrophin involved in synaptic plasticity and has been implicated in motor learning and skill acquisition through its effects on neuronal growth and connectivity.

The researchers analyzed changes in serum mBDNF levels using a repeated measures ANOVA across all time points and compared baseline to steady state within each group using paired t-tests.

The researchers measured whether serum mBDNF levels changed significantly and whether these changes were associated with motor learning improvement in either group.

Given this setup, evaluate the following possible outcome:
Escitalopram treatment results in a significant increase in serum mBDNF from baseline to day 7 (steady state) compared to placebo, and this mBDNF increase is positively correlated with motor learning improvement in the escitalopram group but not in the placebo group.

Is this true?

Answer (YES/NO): NO